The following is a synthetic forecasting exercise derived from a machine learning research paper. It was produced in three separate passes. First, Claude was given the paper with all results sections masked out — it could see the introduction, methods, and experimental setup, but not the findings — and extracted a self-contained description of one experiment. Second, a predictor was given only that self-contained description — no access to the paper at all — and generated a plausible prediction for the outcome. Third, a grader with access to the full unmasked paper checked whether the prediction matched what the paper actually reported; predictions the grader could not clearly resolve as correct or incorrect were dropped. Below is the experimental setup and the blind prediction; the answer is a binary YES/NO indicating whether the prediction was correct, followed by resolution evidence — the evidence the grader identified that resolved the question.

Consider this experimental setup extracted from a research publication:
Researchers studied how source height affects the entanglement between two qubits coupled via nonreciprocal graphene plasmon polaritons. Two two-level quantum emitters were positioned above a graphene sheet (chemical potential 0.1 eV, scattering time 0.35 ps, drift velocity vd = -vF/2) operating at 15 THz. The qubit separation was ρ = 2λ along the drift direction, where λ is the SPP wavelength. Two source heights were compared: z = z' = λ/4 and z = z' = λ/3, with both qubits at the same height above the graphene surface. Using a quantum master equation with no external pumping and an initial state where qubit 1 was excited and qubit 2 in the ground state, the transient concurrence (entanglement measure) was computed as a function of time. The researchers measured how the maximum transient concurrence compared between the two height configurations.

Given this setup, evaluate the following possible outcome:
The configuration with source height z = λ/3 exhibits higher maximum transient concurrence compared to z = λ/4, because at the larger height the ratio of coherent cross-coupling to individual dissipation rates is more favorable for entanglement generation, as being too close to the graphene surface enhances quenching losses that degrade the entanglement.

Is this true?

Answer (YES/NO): YES